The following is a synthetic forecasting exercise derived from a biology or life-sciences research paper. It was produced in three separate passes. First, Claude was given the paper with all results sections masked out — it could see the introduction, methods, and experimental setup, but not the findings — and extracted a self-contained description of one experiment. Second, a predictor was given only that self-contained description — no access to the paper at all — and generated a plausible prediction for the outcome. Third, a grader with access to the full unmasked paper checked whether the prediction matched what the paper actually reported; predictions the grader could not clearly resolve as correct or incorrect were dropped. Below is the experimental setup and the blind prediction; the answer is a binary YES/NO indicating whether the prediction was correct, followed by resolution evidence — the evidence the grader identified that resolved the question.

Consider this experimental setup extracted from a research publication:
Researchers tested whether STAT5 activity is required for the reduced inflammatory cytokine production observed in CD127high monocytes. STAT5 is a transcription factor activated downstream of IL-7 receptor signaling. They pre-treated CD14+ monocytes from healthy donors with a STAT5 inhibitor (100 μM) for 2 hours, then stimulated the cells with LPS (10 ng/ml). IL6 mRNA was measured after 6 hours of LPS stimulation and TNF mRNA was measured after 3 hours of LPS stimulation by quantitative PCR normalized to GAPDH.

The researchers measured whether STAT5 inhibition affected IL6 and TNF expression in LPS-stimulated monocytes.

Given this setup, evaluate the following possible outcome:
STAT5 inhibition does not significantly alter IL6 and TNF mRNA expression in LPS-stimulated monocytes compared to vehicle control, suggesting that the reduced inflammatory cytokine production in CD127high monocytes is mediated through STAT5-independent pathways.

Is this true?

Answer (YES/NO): NO